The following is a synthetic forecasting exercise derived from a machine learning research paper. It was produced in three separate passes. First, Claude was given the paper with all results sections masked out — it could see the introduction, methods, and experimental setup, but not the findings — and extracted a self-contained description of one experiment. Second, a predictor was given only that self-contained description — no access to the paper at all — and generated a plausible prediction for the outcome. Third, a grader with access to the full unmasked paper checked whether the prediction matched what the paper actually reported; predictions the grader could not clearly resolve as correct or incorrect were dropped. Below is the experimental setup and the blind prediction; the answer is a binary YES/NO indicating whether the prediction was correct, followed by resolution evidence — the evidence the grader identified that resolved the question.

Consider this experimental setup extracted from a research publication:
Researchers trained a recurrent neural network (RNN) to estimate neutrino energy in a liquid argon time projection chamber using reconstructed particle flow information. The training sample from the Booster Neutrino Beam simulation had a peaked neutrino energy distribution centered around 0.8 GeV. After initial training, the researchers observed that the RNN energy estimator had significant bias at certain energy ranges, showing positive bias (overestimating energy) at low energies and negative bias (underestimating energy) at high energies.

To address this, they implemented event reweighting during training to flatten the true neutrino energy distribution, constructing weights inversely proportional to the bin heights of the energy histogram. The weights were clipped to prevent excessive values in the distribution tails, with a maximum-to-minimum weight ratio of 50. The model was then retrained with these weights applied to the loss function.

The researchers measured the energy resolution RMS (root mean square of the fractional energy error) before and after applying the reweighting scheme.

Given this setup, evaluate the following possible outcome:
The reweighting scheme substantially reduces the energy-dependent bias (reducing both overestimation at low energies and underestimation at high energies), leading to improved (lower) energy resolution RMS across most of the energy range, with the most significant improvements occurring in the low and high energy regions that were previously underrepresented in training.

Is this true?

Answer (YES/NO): NO